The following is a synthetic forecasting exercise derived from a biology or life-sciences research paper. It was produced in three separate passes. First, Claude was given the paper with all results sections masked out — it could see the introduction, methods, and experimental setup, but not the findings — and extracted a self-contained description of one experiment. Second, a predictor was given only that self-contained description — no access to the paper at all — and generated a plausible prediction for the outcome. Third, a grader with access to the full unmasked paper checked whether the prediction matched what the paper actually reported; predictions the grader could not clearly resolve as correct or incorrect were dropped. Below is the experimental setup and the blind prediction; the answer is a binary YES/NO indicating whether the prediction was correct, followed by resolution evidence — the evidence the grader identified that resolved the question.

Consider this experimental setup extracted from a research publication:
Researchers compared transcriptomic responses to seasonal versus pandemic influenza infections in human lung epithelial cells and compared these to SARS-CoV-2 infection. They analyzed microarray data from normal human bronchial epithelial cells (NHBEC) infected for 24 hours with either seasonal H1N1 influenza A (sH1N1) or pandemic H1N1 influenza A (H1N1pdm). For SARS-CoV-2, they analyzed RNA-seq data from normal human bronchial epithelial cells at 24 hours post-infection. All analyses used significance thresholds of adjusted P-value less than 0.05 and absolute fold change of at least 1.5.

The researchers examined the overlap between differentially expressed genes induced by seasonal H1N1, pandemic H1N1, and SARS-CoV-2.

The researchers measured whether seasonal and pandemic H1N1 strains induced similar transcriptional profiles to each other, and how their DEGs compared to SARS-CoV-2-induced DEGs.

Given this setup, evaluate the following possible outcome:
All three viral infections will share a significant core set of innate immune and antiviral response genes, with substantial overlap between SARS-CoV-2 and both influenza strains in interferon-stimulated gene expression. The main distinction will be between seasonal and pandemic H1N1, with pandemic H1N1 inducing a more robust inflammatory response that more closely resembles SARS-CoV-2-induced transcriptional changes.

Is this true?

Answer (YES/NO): NO